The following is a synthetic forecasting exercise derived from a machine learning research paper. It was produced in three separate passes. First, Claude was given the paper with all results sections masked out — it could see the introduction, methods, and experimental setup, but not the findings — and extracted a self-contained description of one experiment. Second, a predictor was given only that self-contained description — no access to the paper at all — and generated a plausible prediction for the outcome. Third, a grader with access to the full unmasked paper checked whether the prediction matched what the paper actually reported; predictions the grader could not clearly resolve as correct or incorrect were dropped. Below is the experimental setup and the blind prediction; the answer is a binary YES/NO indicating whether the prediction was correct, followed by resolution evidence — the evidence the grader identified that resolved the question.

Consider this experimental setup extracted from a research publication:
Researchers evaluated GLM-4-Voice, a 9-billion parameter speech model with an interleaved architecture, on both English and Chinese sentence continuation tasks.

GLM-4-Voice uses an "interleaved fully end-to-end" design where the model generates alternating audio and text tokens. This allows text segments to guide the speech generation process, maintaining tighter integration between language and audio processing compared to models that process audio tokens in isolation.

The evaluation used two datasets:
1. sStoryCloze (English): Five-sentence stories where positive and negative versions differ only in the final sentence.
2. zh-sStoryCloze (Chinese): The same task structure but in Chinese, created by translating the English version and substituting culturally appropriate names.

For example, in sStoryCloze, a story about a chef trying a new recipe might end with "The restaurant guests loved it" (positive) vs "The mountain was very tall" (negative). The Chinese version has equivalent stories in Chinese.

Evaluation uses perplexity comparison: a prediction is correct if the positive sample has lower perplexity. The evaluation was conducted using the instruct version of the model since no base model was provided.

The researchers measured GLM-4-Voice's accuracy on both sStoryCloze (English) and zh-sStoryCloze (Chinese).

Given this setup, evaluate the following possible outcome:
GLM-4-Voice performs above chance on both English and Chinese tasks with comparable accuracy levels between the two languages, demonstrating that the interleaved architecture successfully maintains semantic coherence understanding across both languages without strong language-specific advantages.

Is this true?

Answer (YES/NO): NO